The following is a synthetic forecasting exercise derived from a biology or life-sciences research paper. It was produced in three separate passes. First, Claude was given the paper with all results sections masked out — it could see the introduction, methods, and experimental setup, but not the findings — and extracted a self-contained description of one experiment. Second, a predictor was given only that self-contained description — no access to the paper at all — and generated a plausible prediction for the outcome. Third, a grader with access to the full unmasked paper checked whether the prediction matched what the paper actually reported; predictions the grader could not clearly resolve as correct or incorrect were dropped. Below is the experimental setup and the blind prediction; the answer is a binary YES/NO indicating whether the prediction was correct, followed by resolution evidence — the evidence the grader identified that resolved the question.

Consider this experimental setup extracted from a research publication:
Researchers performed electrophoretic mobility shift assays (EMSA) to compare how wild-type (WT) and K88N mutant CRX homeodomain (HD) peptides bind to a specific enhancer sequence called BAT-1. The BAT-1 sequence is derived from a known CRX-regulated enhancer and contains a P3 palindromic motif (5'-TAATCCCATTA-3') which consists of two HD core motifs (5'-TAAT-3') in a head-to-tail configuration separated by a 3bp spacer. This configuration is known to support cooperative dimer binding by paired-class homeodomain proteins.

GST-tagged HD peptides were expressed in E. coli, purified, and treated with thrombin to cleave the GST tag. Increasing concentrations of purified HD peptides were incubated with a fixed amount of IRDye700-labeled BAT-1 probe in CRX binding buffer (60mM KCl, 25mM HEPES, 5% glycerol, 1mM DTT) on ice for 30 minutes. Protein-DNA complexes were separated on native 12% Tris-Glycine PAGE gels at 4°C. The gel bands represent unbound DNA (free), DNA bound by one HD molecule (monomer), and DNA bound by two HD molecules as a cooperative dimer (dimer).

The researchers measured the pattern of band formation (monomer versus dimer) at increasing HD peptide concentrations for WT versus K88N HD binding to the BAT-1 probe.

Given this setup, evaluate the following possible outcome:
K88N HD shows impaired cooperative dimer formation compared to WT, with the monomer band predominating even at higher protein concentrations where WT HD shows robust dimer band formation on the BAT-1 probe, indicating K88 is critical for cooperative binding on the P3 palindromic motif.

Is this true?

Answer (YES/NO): NO